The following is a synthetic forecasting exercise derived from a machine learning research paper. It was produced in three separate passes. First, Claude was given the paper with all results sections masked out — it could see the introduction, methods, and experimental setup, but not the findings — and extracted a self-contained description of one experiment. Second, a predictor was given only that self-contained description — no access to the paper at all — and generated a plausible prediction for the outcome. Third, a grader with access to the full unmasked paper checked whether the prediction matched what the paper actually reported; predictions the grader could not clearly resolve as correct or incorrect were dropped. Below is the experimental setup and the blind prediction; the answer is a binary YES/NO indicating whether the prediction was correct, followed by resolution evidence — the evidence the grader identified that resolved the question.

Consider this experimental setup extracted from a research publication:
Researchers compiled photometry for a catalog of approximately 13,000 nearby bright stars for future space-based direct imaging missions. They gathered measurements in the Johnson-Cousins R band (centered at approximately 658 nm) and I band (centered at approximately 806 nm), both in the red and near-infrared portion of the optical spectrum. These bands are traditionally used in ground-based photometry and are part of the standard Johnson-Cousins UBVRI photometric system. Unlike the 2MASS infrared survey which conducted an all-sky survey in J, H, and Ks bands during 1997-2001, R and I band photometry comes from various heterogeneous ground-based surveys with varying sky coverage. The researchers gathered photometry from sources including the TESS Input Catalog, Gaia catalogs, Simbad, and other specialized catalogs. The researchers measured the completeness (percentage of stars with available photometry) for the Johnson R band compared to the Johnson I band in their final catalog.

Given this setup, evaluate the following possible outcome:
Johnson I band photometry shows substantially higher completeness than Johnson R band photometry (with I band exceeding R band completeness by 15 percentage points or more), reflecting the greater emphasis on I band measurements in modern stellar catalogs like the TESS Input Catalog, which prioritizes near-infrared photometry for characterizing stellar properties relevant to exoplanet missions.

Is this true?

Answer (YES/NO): NO